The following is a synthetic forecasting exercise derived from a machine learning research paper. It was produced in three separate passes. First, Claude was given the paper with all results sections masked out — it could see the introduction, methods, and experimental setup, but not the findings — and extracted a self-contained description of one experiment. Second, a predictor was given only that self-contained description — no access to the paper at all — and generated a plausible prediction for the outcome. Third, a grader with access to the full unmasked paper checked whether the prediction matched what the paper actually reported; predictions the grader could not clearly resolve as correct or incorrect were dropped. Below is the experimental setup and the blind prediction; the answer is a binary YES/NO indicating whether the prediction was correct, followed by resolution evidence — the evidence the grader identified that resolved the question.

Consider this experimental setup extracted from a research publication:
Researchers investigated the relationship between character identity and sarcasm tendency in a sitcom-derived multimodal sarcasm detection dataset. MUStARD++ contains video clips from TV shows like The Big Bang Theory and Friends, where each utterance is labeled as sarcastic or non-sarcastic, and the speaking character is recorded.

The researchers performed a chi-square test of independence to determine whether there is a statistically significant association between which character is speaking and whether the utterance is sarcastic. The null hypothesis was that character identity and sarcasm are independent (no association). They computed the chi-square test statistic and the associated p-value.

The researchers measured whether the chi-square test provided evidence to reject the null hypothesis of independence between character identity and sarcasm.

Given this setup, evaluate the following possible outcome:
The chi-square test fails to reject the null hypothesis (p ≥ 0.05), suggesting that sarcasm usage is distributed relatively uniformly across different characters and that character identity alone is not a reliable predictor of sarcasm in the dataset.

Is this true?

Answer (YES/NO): NO